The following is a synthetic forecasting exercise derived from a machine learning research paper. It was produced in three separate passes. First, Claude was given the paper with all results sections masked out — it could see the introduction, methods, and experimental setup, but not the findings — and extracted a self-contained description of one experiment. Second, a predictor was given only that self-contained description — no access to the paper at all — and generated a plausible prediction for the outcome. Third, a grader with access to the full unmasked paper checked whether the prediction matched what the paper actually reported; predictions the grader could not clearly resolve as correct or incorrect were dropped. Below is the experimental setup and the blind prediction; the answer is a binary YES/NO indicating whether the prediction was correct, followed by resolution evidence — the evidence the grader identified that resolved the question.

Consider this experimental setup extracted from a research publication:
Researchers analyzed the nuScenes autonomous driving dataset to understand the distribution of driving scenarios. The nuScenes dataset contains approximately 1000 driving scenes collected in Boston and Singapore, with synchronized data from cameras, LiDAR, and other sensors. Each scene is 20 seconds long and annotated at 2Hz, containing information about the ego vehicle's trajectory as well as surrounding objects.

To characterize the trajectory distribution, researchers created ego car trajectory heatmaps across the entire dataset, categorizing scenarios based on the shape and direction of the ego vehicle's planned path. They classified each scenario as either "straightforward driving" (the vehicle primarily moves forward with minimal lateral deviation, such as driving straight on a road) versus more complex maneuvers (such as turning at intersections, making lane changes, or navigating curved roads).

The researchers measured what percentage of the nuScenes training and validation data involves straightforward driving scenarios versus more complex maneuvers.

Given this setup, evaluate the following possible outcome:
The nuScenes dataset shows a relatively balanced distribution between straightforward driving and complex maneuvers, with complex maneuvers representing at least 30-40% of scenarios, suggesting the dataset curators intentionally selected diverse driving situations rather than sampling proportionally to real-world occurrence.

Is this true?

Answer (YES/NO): NO